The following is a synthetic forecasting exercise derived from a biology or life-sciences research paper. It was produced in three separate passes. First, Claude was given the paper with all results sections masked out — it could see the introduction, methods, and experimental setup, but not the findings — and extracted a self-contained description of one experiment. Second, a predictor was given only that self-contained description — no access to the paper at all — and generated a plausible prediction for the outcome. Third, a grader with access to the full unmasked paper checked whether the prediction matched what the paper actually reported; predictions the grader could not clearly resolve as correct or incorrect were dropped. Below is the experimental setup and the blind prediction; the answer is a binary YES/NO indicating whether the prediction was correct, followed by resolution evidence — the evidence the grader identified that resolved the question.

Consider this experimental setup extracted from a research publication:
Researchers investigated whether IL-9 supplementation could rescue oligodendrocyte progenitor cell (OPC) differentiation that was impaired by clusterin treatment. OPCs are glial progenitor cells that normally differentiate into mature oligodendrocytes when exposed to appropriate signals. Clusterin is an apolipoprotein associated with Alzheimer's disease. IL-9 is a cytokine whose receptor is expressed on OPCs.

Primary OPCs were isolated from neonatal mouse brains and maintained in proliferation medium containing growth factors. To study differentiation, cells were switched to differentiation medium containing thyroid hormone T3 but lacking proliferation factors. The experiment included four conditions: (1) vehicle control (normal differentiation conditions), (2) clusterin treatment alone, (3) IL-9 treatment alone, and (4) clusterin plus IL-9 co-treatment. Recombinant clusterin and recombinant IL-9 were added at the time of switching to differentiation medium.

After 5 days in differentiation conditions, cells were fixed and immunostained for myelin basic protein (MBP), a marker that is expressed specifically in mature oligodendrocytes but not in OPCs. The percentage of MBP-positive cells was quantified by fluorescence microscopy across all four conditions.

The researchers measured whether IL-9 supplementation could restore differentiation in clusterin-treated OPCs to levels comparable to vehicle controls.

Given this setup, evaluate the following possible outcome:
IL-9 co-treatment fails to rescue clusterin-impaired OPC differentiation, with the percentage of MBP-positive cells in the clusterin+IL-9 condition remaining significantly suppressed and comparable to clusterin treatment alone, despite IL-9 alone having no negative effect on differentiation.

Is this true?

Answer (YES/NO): NO